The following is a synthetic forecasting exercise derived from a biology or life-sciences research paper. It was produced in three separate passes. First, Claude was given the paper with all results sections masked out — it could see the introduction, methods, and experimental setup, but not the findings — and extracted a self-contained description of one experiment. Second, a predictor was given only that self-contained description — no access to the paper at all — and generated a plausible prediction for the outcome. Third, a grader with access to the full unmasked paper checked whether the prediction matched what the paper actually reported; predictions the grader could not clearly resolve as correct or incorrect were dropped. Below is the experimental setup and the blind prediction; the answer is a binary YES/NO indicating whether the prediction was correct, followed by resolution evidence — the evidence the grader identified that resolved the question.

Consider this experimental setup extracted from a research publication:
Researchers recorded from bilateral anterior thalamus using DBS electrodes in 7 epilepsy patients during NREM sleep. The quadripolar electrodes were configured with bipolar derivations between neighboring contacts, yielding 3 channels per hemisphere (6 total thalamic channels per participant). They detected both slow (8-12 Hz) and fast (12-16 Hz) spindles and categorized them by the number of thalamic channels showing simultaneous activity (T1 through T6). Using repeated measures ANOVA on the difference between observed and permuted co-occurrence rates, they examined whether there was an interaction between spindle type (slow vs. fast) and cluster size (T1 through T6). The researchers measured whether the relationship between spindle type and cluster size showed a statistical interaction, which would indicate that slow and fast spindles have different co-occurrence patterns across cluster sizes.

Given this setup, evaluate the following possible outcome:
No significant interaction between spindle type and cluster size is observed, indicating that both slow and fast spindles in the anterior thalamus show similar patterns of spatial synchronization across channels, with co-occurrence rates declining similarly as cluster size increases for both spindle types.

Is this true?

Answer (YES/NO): YES